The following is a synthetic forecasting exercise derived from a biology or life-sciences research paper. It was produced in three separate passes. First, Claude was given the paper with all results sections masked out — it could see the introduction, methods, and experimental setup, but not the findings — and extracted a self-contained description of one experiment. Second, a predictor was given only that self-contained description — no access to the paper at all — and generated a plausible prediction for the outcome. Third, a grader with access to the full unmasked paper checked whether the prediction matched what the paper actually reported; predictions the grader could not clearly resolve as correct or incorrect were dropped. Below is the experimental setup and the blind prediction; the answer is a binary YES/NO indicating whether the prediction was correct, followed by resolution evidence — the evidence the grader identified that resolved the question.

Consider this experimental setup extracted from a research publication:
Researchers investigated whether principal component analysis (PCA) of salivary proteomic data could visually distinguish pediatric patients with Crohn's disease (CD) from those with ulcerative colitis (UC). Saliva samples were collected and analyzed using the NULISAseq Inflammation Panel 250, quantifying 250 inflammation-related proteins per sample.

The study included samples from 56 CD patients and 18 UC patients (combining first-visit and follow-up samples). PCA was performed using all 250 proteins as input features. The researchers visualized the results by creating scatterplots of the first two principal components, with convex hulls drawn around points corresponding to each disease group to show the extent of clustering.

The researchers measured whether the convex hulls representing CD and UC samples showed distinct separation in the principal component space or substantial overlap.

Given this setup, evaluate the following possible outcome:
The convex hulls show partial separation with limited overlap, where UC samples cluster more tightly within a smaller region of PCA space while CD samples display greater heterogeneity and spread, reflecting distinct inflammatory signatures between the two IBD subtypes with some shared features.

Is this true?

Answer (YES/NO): NO